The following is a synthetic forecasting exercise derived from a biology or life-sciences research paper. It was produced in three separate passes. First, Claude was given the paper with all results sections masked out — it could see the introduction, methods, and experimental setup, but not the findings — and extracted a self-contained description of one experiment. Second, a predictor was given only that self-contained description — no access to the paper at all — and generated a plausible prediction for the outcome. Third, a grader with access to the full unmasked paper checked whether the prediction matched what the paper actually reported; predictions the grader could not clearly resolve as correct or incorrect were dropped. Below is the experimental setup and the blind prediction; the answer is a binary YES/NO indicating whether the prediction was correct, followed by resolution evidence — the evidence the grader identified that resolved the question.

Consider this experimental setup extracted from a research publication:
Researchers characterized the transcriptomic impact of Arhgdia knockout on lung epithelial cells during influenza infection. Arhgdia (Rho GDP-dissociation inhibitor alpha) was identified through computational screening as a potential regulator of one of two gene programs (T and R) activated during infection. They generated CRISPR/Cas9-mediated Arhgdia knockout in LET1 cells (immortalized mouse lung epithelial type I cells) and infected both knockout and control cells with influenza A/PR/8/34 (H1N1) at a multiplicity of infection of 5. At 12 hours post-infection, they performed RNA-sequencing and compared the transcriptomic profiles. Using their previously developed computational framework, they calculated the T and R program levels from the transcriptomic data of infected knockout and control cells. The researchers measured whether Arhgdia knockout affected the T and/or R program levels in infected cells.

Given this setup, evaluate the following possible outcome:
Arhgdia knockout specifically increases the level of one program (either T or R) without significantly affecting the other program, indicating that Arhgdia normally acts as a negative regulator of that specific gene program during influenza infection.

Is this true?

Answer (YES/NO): NO